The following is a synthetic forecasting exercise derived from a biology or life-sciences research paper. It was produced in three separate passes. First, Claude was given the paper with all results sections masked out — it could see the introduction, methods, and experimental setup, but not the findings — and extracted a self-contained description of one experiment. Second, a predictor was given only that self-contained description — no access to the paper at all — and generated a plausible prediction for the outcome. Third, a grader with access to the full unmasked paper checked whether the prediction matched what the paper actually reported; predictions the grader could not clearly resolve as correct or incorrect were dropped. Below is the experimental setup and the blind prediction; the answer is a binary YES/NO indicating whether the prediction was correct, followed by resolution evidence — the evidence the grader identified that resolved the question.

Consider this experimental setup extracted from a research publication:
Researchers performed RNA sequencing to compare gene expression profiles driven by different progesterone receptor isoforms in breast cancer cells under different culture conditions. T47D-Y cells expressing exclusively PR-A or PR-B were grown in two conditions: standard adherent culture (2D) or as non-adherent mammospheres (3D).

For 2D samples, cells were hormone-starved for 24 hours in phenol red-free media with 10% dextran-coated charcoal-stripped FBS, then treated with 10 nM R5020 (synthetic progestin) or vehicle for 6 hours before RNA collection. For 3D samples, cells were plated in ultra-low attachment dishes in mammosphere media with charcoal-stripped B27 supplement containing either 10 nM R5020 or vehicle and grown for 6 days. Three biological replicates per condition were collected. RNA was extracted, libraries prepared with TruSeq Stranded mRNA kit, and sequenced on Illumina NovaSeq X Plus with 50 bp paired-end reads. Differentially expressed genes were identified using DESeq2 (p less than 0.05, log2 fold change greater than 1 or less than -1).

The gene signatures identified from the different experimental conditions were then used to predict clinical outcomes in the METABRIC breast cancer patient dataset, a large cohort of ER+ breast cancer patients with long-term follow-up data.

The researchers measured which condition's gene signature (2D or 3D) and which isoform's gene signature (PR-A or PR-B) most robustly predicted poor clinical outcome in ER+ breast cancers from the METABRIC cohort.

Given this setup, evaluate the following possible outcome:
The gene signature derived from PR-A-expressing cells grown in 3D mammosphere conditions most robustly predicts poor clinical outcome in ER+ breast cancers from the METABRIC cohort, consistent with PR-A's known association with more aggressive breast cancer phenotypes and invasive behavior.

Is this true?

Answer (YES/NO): YES